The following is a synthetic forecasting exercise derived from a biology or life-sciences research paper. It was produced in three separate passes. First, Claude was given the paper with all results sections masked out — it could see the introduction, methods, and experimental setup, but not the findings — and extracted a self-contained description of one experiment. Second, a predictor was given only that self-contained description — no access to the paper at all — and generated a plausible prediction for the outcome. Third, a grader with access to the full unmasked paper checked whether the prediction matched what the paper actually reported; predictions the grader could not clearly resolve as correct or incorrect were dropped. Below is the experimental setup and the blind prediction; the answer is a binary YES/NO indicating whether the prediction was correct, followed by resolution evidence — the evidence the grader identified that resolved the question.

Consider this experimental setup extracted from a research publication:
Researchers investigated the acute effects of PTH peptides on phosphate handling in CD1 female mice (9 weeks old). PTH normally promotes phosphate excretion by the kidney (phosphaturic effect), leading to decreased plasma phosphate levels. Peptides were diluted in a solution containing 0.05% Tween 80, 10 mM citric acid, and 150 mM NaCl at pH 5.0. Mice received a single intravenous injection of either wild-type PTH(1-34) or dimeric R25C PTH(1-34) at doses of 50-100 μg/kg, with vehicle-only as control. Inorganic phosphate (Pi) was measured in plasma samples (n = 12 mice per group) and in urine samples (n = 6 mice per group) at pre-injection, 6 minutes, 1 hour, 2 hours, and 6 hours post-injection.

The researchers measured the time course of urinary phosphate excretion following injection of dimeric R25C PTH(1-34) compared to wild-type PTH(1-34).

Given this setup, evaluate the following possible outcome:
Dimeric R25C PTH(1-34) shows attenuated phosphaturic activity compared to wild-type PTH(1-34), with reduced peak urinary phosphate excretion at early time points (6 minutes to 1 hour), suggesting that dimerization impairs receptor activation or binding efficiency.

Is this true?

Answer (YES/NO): NO